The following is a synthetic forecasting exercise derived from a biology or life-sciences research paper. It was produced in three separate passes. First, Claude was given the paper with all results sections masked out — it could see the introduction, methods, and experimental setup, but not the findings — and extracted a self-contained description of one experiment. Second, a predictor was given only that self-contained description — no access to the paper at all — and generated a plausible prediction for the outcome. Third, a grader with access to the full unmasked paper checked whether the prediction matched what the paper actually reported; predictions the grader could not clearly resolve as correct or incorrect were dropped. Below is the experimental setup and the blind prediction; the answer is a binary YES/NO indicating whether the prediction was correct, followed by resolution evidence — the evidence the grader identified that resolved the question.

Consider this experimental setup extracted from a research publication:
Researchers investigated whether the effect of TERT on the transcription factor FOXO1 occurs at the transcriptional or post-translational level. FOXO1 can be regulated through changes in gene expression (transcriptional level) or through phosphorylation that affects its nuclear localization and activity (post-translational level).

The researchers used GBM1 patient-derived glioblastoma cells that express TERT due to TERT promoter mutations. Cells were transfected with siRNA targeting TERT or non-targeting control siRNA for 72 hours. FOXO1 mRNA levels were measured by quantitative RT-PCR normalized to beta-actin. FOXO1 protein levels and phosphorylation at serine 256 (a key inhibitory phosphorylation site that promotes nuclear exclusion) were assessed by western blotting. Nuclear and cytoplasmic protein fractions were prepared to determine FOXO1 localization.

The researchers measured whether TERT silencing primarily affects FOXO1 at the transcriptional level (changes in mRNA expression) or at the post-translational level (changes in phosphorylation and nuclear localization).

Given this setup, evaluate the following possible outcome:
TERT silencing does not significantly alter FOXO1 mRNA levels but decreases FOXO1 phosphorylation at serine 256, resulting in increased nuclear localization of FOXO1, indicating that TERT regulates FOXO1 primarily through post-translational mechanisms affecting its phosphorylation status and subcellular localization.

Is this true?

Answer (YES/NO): YES